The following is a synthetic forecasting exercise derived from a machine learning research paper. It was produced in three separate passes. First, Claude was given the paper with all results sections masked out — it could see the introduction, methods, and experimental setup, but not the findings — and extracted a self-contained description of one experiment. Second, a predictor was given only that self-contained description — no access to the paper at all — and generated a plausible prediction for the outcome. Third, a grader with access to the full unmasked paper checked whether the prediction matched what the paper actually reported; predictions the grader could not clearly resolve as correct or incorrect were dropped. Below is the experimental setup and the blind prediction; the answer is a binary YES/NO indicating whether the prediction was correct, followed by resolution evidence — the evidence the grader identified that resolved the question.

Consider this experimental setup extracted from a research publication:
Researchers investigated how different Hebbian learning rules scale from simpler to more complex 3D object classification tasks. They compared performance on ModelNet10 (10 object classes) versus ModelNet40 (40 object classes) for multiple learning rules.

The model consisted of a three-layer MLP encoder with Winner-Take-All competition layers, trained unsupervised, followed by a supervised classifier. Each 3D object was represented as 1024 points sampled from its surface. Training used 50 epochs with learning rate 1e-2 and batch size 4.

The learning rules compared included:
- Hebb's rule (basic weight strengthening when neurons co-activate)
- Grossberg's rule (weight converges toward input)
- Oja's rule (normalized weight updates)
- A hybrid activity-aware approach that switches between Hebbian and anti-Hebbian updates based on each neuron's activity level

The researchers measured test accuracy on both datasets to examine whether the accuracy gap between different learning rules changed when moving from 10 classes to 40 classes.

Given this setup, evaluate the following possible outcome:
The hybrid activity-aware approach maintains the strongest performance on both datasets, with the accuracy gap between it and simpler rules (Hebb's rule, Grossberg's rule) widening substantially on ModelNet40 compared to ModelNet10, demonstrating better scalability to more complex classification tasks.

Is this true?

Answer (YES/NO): YES